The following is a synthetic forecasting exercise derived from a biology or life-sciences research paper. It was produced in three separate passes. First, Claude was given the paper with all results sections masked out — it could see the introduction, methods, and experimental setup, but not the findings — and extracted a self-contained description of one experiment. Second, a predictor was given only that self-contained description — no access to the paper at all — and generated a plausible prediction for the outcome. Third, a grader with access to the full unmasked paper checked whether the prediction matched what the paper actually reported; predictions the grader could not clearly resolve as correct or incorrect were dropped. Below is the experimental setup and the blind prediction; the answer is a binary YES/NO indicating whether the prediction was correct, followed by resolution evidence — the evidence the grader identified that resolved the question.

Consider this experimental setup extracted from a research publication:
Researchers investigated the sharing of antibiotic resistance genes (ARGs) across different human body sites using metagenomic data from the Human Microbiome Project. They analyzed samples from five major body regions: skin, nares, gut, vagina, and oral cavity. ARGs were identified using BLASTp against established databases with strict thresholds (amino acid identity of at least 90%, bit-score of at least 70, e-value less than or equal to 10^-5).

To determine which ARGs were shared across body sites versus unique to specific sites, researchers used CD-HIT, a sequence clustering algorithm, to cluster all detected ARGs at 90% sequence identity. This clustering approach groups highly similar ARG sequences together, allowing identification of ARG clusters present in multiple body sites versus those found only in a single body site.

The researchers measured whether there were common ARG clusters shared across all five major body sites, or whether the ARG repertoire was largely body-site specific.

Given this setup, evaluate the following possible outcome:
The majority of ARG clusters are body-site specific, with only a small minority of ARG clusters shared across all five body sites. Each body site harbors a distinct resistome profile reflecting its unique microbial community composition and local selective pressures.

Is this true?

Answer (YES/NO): YES